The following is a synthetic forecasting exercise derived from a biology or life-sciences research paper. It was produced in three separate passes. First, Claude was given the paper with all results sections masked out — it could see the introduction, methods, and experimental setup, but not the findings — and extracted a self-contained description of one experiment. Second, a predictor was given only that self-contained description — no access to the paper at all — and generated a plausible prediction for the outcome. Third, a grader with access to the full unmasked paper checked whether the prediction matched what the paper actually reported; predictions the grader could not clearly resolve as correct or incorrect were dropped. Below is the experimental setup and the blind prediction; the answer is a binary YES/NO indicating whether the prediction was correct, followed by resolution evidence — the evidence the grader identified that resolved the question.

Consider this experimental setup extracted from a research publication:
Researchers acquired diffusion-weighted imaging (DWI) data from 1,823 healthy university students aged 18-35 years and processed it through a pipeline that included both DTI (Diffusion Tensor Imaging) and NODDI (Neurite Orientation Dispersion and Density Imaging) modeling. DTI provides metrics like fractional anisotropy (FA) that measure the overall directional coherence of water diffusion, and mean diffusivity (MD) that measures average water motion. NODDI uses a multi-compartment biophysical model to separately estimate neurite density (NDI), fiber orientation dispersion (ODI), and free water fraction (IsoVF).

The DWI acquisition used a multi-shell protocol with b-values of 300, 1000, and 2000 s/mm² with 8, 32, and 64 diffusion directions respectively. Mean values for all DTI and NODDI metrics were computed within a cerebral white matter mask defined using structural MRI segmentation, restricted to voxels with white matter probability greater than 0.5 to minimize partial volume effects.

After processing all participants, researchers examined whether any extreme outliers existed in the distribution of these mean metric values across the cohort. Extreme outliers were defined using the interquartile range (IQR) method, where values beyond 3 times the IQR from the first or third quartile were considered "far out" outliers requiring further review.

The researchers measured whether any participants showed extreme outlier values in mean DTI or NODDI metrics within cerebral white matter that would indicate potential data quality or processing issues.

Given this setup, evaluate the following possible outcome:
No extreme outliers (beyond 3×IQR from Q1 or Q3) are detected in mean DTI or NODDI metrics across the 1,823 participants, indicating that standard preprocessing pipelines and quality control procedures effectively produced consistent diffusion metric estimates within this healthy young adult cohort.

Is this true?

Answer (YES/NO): YES